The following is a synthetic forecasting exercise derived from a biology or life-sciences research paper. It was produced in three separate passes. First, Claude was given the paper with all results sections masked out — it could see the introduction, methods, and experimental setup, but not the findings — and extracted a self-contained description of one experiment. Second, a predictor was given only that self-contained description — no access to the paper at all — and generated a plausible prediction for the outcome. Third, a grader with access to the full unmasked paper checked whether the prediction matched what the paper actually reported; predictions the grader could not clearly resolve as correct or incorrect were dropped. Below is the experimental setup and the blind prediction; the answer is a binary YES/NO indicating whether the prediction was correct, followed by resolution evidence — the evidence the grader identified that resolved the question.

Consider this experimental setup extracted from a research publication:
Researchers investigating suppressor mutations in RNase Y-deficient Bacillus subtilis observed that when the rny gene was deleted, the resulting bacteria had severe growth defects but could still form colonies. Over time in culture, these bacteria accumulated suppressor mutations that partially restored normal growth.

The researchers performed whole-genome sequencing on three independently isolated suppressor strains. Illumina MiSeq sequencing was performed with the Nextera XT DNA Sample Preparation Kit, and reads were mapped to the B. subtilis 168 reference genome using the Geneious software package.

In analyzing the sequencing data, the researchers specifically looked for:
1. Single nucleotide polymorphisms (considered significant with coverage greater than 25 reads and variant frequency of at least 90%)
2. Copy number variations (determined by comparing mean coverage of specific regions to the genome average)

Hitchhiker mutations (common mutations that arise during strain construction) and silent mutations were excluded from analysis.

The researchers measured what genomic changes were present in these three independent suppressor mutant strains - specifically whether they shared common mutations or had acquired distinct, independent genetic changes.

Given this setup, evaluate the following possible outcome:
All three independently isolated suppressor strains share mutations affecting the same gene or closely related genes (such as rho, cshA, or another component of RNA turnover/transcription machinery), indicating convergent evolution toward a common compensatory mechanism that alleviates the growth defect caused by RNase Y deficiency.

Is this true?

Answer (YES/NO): YES